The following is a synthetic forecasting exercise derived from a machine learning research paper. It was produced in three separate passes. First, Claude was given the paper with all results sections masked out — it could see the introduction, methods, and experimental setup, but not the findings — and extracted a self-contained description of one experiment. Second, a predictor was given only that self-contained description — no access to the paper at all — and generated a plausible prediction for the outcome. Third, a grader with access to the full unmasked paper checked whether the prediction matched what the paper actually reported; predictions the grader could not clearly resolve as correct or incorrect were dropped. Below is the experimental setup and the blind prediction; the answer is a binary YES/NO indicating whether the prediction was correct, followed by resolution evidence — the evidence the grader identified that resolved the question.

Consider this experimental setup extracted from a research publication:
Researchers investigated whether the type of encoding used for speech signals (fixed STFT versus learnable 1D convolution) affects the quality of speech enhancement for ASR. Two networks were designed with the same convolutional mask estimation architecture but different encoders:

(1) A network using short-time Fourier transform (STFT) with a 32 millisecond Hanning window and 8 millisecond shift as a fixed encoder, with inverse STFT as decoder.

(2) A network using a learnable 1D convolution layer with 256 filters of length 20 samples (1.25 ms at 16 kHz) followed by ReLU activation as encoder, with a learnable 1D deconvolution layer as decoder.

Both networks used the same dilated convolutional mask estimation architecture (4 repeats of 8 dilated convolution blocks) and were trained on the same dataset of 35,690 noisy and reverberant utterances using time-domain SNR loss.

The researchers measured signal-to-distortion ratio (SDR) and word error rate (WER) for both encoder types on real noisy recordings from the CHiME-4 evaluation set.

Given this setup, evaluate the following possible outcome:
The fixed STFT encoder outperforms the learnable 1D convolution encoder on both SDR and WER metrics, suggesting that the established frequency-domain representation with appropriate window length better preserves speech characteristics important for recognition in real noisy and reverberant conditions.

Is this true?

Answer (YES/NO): NO